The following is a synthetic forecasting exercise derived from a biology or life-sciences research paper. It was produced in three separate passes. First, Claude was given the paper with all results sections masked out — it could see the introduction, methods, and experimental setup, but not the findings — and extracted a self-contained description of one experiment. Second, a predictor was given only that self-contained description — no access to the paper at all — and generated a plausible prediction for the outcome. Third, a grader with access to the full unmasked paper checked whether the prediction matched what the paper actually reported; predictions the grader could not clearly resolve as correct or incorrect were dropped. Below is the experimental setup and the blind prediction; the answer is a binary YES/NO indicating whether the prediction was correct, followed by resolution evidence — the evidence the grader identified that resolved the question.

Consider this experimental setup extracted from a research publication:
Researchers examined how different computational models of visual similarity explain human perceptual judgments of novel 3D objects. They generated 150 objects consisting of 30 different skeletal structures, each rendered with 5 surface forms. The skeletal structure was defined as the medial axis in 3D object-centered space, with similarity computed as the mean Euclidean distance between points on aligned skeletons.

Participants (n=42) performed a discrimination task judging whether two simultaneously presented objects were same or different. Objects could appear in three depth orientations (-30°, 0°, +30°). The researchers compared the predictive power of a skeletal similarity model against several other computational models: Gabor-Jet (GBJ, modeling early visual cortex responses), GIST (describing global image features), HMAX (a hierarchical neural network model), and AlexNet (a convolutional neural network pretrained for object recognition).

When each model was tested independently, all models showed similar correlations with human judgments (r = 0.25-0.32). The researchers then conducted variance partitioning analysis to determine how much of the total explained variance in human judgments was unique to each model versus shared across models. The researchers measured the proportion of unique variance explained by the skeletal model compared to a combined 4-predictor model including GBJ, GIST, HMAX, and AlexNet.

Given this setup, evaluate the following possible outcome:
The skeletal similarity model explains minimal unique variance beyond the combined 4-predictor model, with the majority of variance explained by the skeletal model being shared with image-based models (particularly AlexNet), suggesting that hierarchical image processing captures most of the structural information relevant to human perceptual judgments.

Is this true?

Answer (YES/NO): NO